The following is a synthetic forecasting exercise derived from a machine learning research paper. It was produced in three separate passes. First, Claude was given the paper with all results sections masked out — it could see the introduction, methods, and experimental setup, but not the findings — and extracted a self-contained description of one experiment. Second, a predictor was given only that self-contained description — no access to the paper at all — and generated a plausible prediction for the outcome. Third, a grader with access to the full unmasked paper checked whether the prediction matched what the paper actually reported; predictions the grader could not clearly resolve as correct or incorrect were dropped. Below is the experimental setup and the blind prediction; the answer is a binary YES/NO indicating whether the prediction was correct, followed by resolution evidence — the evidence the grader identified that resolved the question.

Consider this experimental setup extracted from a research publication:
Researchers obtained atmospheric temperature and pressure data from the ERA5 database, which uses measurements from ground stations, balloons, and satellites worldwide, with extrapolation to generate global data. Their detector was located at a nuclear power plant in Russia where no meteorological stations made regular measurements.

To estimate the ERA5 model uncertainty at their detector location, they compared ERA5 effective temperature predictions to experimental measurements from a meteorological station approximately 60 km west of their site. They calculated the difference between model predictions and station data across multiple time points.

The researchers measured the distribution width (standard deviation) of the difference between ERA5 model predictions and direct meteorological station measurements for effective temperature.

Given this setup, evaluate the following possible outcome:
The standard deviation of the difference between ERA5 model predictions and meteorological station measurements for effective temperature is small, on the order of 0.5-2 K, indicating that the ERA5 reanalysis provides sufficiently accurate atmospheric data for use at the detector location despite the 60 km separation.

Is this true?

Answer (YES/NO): YES